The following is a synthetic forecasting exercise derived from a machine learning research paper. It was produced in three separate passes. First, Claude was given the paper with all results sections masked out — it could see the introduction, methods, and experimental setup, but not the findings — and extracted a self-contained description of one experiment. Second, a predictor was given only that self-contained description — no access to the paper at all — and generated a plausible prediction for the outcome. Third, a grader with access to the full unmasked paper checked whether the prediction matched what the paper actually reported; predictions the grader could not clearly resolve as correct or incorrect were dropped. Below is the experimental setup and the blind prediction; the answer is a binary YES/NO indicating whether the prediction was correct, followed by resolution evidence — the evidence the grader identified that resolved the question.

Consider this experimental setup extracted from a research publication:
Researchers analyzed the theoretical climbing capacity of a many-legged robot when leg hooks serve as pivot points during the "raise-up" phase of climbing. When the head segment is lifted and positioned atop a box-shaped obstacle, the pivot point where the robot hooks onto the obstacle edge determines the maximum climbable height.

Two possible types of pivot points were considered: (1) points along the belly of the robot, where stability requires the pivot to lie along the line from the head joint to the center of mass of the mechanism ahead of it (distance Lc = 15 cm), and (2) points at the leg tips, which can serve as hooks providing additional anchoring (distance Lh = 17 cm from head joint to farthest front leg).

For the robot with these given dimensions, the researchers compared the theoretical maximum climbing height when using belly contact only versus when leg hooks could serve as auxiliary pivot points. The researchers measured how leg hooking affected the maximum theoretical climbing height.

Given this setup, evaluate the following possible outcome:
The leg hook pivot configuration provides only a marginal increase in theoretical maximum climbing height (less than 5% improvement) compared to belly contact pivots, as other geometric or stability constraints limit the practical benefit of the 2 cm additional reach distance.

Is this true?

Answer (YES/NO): NO